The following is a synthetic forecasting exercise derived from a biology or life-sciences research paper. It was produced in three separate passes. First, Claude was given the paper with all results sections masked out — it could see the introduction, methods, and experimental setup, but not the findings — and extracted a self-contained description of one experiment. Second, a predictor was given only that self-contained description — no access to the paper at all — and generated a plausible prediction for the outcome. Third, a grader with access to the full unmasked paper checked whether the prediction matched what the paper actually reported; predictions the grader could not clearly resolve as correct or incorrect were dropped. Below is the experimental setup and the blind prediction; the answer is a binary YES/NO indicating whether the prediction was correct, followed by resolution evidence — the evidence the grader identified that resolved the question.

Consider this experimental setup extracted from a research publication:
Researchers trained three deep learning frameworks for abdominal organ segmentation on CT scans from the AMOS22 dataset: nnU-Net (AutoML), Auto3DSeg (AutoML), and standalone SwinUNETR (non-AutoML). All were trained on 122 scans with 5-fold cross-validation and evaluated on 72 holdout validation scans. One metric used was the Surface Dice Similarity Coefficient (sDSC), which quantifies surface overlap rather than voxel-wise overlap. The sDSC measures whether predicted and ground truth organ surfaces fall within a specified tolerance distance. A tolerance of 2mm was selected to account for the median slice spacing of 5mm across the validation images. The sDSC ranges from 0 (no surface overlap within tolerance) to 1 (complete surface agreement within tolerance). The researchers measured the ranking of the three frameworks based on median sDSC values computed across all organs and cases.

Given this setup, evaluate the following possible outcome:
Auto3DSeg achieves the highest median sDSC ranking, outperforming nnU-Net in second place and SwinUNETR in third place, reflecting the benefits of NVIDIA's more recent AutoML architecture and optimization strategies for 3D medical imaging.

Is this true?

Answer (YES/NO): NO